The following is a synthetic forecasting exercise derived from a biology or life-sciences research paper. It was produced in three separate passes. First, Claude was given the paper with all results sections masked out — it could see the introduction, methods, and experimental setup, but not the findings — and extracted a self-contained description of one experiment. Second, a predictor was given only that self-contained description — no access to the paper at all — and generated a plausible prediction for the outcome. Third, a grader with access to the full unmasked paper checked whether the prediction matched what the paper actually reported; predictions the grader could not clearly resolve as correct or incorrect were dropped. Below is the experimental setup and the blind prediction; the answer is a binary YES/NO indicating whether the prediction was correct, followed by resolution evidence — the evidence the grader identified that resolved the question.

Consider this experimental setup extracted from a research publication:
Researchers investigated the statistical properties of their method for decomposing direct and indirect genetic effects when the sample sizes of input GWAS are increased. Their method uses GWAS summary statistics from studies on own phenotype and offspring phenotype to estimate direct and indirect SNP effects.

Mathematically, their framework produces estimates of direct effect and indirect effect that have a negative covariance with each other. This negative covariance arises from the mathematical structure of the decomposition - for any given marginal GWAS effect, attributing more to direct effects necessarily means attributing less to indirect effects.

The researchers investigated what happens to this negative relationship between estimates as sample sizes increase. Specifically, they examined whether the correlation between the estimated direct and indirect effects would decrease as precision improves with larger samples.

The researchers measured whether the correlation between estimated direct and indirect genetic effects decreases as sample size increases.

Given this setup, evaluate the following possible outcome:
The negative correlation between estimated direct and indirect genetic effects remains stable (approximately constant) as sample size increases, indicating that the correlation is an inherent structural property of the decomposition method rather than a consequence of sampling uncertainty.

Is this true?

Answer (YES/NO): YES